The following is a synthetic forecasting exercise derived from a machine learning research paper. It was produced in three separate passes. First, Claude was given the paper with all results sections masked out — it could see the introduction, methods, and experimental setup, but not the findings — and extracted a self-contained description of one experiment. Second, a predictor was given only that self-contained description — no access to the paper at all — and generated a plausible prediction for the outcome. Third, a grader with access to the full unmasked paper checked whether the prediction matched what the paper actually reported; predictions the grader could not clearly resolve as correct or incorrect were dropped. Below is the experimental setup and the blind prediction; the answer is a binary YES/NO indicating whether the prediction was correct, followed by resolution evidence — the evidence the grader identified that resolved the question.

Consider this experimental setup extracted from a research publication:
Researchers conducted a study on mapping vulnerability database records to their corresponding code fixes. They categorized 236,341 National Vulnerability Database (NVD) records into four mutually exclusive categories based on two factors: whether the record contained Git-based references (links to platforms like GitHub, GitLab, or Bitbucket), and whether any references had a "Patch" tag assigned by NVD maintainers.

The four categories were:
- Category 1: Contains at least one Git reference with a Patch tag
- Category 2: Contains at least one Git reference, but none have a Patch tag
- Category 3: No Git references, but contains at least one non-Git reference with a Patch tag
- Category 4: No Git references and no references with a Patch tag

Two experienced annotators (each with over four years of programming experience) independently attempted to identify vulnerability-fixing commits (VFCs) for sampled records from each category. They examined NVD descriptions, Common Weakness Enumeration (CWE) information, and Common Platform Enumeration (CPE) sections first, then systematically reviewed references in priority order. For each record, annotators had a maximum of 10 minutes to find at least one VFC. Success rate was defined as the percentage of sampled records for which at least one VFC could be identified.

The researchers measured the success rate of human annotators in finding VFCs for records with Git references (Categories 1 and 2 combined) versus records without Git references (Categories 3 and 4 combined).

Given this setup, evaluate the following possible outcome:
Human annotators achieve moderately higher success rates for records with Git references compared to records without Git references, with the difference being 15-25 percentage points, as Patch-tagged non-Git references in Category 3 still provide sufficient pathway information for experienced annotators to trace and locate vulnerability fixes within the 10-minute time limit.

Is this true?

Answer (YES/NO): NO